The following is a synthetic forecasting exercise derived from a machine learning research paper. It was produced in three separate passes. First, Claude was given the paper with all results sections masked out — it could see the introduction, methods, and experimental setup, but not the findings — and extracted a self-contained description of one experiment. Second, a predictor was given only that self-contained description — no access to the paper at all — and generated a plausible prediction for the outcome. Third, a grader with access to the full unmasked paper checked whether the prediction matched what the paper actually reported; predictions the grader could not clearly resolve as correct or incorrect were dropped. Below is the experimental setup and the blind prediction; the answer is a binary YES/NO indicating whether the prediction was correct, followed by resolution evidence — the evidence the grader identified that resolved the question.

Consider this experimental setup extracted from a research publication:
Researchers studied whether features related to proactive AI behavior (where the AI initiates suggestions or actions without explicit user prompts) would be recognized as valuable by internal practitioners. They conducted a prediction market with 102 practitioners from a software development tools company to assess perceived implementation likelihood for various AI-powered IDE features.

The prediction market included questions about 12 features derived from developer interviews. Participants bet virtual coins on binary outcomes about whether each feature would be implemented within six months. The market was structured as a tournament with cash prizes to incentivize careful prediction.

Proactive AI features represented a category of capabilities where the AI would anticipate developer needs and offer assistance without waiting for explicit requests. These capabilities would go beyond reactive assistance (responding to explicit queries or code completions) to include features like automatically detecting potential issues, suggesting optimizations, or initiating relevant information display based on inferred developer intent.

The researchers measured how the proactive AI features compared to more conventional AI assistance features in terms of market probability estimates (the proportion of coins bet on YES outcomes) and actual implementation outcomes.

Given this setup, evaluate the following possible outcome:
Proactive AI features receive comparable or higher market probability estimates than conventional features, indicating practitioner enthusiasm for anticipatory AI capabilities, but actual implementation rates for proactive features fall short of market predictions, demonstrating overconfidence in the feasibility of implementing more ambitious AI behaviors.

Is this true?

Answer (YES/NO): NO